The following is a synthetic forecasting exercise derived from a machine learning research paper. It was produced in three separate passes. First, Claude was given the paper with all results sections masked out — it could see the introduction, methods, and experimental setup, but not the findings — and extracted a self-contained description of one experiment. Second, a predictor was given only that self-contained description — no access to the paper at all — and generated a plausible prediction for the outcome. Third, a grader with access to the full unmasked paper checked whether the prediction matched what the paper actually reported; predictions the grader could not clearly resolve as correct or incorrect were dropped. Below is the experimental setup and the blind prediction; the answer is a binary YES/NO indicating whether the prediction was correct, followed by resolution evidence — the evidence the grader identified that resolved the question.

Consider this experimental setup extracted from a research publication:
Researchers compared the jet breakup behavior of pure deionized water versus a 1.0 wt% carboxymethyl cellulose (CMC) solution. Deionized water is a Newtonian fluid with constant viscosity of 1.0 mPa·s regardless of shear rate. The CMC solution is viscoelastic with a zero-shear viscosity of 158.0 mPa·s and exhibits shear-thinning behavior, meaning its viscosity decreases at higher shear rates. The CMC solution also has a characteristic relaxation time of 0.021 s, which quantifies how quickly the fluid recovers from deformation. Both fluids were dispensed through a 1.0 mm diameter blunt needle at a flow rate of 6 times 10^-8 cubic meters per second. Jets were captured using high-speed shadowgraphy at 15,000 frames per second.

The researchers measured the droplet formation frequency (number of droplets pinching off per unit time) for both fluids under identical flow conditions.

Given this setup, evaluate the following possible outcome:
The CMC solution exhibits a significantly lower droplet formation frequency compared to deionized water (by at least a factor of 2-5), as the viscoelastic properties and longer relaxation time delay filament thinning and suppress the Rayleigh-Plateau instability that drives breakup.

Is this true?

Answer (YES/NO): NO